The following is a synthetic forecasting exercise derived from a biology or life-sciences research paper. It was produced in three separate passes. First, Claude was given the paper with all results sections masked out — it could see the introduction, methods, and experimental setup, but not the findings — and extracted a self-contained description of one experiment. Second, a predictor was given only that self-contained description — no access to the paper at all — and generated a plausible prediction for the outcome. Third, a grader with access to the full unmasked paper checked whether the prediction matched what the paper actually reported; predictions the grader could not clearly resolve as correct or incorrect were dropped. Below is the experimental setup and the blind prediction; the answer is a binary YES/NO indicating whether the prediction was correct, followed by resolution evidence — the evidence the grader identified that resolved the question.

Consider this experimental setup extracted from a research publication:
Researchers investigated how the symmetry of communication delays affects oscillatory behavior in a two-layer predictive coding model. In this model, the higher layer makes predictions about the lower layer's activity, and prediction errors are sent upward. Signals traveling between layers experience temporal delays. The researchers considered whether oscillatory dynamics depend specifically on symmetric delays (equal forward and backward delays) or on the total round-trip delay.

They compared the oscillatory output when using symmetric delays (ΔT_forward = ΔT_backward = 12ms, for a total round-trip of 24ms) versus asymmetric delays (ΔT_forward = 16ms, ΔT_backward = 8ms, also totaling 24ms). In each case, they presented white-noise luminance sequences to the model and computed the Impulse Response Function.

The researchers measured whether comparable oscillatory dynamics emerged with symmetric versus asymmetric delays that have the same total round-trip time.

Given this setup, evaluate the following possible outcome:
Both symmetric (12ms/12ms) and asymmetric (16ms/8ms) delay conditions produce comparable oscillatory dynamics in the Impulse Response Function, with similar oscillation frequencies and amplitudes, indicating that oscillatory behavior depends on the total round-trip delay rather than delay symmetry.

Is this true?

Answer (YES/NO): YES